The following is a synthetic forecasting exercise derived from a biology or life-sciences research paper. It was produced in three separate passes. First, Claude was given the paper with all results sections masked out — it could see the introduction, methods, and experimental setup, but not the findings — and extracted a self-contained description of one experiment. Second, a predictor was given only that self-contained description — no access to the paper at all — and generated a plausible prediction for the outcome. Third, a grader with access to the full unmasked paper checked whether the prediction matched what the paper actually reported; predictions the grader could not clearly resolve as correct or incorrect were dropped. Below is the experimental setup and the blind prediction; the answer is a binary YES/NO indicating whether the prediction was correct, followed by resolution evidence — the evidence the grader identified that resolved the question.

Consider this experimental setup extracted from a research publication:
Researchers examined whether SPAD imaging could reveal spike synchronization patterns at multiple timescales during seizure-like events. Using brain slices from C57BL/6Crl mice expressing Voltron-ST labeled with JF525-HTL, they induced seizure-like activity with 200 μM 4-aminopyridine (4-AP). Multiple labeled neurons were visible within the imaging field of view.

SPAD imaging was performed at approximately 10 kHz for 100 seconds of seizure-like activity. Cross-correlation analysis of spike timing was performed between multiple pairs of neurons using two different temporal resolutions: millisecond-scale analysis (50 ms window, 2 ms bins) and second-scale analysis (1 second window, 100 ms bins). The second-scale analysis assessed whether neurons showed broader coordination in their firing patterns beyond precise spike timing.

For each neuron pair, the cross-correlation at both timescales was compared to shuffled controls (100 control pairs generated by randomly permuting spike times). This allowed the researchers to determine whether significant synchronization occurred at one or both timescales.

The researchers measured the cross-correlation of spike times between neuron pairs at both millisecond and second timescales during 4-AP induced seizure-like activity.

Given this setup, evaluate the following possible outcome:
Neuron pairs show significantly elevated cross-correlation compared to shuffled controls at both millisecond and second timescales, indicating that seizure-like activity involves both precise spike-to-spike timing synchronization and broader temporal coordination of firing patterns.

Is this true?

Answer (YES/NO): YES